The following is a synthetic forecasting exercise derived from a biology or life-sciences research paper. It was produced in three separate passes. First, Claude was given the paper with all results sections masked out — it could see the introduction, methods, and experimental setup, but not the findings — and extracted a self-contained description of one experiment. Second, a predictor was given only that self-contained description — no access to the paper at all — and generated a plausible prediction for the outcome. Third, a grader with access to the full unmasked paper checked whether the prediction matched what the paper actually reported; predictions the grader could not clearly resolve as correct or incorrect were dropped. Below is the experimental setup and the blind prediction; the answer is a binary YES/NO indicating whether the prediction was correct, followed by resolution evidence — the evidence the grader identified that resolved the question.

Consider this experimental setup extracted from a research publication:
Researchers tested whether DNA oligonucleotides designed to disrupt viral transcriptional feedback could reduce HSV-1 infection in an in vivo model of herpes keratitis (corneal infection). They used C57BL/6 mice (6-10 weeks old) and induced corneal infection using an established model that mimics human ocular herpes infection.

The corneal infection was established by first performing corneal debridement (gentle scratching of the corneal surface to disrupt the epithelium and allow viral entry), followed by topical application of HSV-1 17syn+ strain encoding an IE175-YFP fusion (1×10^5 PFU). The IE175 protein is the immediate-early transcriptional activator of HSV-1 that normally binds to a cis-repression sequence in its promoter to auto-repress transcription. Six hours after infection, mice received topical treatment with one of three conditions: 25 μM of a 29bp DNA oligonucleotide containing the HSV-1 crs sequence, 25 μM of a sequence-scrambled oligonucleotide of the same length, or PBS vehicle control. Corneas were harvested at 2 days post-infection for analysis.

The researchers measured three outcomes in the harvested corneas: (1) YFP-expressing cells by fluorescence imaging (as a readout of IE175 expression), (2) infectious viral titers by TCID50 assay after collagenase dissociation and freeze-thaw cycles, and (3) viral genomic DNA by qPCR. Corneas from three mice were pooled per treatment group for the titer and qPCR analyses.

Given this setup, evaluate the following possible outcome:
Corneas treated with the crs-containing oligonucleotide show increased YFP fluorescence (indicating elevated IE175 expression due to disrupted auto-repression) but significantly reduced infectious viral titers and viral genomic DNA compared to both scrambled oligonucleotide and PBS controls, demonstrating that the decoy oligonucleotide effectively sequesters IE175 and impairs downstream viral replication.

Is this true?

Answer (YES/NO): YES